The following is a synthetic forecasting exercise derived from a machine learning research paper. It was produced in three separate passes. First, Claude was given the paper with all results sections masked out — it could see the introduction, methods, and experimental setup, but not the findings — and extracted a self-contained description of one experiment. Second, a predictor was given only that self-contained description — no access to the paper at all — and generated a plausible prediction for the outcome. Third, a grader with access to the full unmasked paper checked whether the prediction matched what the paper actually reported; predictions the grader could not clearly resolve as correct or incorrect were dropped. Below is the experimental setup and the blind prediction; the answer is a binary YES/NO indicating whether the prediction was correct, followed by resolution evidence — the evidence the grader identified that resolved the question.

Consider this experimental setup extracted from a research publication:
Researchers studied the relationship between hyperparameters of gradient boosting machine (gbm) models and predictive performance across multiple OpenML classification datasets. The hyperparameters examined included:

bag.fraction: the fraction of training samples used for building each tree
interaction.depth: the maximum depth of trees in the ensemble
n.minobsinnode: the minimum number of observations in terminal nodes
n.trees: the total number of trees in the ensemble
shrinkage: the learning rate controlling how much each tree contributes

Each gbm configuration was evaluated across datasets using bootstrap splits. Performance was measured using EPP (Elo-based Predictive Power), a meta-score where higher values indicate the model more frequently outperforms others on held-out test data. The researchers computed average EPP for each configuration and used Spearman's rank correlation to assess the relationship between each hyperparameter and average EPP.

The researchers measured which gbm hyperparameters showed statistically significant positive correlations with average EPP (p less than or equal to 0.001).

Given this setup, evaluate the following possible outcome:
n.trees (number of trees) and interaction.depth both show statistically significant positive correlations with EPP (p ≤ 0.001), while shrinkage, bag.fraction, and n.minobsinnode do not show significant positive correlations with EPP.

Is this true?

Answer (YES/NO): NO